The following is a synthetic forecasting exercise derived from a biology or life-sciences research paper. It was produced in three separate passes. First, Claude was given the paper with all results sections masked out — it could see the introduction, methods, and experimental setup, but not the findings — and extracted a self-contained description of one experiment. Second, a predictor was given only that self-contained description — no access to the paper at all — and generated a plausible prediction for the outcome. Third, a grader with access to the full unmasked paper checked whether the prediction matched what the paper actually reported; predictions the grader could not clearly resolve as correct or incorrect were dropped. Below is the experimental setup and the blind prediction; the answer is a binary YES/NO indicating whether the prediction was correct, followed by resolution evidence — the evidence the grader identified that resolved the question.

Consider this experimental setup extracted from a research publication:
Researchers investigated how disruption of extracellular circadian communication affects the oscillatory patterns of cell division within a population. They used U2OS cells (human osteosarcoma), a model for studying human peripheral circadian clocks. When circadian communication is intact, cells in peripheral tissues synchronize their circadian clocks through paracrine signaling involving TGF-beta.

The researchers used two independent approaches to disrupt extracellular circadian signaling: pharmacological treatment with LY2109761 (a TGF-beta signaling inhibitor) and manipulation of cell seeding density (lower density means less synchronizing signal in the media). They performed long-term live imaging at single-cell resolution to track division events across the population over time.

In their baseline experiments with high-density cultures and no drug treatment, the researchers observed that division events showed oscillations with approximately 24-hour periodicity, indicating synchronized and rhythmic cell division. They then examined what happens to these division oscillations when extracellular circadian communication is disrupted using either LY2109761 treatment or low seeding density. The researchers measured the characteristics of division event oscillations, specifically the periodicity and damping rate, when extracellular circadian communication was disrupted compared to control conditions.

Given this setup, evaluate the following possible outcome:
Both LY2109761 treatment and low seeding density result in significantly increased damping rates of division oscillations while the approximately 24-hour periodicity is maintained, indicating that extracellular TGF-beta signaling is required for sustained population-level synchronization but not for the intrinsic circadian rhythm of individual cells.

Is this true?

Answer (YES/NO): NO